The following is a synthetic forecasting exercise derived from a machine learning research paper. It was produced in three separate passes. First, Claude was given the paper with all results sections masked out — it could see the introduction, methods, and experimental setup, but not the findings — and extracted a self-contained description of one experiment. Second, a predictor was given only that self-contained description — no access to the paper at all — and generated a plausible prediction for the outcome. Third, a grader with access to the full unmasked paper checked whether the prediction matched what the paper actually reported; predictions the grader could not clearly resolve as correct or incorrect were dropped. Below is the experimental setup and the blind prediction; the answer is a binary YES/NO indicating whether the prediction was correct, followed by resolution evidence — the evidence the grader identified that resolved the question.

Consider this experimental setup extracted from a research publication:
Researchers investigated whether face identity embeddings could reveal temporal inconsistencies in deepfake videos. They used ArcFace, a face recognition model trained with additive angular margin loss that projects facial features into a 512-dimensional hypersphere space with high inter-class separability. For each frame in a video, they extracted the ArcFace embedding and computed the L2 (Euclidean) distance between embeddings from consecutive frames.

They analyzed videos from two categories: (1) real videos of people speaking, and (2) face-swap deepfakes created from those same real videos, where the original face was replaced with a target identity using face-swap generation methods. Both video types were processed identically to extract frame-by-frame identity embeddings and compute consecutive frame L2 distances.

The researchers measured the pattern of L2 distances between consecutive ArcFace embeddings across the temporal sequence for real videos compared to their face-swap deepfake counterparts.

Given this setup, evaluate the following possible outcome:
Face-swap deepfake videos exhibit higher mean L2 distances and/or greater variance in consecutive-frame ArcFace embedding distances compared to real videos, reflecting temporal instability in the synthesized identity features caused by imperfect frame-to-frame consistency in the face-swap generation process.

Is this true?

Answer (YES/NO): YES